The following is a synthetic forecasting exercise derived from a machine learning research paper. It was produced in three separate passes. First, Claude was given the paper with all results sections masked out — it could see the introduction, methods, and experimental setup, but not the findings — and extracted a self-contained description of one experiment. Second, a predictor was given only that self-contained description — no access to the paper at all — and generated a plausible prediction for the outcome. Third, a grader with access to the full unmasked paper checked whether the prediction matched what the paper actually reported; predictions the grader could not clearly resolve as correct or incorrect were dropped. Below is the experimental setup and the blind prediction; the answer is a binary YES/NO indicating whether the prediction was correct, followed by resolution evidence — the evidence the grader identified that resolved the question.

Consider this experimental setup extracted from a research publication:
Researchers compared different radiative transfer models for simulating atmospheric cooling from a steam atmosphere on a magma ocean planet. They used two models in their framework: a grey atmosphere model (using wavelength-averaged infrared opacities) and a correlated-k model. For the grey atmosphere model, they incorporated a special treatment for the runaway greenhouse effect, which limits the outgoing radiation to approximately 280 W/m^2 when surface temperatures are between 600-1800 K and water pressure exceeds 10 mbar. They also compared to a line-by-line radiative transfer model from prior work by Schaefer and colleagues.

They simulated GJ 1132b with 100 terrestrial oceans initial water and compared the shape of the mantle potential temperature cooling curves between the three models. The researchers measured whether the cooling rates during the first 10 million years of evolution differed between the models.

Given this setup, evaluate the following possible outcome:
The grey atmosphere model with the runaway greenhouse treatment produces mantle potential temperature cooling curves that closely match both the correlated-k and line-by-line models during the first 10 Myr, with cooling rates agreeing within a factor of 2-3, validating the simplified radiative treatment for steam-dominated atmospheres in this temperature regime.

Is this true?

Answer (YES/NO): NO